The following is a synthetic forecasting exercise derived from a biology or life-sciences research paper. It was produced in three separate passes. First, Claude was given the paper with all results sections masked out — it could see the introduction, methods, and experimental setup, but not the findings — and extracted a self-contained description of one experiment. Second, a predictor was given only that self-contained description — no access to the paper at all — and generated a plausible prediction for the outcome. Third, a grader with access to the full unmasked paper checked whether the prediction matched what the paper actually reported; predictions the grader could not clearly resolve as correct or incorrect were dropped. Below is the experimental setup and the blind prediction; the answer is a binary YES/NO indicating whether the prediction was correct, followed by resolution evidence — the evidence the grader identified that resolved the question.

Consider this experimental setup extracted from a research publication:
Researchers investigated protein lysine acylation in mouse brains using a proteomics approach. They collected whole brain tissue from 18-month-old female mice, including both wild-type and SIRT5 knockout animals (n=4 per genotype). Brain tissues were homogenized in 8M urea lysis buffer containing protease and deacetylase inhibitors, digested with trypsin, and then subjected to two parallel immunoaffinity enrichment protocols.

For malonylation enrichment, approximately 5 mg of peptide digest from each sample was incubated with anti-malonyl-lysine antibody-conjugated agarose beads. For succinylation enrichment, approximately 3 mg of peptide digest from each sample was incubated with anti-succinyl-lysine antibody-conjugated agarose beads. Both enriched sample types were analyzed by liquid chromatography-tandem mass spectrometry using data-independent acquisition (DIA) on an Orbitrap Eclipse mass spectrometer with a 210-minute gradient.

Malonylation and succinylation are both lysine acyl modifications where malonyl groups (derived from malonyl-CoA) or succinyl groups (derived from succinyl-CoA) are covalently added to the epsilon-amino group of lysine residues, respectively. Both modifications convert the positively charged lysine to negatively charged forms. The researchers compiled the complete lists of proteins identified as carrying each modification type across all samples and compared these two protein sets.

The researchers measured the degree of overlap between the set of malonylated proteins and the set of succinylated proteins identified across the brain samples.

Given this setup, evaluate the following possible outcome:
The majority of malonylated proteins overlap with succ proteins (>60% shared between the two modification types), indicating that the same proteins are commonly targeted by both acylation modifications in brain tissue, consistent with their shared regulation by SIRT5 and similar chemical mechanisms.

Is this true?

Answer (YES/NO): NO